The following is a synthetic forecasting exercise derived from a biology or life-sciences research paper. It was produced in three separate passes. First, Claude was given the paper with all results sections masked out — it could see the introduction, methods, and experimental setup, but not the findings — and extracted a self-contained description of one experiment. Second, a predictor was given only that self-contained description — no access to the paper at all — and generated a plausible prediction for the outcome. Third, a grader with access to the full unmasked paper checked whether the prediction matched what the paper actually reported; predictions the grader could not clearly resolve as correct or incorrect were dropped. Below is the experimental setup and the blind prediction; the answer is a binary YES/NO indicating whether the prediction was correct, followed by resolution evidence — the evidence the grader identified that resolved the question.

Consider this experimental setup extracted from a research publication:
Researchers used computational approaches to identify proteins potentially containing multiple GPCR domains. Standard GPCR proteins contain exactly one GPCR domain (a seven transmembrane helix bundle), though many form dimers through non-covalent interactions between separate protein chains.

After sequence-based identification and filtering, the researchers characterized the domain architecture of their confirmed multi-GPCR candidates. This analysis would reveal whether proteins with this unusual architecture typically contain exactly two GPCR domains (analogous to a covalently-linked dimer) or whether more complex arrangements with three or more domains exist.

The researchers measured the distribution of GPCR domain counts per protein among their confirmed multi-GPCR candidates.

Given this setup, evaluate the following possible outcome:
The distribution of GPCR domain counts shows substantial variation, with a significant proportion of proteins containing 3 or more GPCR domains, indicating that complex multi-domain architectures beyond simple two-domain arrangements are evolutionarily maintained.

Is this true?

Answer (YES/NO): NO